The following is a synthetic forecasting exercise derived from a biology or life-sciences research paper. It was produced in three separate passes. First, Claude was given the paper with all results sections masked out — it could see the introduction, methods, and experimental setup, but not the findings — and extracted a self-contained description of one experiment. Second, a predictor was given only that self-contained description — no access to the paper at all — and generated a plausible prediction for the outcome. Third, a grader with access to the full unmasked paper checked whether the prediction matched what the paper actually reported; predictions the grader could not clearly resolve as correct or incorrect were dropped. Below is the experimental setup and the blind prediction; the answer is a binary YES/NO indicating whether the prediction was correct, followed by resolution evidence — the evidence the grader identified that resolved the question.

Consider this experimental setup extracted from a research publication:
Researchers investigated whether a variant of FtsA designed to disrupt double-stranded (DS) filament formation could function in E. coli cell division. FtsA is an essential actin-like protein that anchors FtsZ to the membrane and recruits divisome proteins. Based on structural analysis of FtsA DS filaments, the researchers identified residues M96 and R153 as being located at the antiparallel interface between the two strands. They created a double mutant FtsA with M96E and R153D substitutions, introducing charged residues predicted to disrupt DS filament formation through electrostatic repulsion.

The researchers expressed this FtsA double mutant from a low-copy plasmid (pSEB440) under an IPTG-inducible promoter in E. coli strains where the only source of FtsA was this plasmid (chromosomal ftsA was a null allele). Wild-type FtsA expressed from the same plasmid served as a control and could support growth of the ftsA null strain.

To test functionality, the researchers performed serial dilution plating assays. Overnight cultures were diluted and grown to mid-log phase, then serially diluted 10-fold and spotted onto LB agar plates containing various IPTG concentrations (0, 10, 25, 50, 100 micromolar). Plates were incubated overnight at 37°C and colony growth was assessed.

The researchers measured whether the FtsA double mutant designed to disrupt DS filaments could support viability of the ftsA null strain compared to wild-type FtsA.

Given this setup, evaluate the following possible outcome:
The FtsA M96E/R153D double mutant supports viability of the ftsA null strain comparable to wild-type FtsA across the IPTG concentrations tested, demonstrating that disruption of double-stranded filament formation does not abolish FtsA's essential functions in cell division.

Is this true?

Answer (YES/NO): NO